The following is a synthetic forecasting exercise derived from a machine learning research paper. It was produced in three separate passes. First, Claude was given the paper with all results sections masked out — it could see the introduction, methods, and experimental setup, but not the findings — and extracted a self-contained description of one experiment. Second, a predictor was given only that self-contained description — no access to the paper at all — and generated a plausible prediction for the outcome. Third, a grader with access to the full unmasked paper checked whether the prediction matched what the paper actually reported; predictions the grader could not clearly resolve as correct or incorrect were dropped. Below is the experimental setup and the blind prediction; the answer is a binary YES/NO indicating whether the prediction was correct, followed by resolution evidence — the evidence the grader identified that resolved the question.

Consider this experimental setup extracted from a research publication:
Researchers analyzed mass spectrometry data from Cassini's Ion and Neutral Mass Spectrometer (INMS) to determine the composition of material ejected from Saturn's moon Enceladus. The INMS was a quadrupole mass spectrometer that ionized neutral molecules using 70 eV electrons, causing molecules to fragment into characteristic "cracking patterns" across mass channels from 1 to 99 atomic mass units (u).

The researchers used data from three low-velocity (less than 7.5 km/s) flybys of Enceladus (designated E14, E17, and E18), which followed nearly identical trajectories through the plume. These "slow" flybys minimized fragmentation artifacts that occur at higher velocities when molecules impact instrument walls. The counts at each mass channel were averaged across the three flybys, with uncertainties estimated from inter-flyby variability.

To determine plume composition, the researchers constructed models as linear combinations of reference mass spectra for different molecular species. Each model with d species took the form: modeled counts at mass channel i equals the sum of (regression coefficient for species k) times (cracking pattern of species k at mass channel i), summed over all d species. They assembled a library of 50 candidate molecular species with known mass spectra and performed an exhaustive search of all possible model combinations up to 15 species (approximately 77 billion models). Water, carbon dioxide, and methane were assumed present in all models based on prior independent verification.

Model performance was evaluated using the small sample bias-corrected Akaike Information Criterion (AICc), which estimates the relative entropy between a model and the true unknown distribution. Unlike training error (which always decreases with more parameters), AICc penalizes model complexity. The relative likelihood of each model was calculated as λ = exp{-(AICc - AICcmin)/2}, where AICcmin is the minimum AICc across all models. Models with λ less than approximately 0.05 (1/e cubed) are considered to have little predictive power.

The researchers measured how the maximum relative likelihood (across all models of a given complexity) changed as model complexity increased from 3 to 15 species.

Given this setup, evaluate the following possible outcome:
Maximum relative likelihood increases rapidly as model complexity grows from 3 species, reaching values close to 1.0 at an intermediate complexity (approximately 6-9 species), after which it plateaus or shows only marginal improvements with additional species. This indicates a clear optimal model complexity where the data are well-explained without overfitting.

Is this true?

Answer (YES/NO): NO